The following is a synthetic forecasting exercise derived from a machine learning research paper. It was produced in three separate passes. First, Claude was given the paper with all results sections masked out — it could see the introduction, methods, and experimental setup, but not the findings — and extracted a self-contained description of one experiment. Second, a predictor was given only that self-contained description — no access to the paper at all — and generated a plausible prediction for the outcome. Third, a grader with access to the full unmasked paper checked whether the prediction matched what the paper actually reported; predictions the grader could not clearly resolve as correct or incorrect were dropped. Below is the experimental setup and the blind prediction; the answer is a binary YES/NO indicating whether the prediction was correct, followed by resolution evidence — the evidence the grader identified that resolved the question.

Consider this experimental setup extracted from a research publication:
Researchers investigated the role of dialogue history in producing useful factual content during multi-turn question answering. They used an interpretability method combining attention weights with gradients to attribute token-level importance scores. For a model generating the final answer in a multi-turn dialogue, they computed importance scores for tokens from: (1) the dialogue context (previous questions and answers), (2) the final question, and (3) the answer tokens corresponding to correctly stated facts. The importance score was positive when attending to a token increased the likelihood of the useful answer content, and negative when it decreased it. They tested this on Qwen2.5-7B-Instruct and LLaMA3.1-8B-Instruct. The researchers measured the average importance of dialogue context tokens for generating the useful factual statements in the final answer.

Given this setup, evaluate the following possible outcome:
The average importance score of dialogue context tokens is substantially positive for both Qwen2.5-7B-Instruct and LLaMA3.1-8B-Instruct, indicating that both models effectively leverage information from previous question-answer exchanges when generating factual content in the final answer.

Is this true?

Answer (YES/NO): NO